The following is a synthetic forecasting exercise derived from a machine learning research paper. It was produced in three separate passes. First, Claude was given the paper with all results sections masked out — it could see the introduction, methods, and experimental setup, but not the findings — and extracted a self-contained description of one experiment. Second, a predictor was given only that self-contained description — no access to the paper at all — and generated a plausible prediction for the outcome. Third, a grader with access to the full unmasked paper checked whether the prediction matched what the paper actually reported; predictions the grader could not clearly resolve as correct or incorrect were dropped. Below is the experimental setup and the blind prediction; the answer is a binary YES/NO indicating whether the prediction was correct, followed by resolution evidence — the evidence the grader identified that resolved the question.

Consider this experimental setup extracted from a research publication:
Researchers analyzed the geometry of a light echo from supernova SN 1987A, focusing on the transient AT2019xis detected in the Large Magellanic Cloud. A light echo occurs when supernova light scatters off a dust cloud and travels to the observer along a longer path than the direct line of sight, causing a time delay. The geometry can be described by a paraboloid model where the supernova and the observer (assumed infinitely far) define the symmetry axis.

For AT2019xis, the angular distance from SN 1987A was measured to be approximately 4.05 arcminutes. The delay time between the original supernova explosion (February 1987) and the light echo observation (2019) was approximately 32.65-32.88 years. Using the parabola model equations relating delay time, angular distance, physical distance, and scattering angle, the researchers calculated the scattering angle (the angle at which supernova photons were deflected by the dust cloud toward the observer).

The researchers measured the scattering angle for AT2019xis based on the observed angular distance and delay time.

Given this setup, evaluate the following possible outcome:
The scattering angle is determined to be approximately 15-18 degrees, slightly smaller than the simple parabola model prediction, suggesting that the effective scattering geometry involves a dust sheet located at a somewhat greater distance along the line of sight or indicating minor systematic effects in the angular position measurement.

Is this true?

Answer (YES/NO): NO